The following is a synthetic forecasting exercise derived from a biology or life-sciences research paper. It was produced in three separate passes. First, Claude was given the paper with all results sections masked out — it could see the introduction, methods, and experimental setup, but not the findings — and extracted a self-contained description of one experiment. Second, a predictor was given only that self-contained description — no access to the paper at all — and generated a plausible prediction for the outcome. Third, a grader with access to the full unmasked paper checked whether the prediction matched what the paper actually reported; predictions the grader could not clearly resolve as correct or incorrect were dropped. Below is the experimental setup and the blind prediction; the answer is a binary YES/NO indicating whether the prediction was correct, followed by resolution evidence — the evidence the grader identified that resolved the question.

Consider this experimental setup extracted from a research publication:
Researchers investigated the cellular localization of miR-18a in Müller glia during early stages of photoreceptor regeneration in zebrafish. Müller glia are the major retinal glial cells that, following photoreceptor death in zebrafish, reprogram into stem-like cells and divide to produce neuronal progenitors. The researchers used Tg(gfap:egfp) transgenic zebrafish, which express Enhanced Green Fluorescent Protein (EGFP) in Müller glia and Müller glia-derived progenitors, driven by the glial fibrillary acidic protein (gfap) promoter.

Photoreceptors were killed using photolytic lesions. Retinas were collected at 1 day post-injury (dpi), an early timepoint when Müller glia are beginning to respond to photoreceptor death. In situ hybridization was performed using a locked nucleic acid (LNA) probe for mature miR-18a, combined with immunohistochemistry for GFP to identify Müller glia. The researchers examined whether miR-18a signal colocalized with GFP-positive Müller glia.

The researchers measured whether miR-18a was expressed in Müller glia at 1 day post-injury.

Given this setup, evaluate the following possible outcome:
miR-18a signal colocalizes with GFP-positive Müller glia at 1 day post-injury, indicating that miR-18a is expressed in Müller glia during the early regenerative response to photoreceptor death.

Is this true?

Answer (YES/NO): YES